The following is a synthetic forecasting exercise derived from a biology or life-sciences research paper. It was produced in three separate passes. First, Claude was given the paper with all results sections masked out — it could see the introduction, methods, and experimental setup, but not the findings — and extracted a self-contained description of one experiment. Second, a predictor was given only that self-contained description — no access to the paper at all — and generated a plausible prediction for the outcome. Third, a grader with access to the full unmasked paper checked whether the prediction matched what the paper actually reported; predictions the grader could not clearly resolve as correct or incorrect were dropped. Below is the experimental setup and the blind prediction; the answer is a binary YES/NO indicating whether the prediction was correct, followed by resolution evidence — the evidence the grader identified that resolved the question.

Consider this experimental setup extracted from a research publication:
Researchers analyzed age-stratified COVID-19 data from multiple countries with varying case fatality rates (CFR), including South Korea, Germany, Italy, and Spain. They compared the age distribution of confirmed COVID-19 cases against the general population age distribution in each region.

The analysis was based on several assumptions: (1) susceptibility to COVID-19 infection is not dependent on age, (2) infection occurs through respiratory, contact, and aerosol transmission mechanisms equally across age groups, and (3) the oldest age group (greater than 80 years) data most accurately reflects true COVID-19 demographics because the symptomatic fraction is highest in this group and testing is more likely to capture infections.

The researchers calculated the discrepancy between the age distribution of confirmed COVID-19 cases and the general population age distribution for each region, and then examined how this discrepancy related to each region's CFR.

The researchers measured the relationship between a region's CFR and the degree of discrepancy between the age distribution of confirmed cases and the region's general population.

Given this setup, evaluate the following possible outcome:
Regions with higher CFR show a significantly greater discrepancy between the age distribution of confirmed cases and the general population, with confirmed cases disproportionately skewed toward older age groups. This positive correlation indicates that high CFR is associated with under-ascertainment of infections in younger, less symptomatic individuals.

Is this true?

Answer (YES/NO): YES